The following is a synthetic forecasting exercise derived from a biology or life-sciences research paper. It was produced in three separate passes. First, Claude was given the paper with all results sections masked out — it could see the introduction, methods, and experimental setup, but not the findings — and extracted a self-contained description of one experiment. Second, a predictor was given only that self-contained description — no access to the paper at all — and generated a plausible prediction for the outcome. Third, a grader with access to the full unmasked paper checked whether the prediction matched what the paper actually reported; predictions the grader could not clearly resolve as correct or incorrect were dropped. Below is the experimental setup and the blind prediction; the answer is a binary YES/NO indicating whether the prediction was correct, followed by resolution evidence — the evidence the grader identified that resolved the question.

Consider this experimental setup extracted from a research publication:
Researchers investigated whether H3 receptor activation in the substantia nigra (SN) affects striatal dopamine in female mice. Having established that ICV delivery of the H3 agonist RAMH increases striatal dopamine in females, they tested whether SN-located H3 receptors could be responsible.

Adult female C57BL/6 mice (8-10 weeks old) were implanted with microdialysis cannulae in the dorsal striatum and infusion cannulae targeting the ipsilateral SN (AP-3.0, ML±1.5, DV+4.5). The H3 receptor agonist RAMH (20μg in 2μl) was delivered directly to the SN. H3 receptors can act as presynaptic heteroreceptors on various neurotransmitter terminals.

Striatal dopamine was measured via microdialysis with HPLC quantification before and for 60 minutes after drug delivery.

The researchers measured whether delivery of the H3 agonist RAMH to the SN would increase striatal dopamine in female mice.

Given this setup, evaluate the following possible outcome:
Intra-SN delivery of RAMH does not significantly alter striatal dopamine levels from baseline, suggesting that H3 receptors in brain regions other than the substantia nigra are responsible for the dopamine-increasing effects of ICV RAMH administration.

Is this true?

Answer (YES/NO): YES